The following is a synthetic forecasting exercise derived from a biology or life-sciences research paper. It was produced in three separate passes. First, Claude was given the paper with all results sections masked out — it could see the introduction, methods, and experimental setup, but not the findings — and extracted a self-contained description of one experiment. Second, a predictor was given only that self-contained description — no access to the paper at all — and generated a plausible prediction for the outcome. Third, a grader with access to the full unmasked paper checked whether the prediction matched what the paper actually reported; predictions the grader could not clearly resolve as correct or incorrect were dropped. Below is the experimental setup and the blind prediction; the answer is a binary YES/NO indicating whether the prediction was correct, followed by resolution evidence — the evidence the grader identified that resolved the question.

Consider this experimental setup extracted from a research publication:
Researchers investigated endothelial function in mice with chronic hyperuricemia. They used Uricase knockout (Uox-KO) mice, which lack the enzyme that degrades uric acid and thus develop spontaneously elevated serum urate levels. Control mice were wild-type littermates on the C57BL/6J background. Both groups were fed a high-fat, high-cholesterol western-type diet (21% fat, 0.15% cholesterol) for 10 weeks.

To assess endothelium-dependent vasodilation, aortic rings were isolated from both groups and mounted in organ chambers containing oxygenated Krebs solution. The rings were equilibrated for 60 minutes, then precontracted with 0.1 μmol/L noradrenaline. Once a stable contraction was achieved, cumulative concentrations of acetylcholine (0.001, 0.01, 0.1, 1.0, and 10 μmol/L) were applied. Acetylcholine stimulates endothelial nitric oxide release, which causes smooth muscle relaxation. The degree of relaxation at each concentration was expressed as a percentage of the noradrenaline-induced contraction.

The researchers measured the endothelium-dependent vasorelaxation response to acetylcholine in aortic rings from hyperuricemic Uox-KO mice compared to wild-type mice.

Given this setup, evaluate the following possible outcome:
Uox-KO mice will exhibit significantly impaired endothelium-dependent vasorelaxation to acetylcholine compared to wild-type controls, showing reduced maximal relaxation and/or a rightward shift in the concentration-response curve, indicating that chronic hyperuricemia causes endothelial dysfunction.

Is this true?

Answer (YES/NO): NO